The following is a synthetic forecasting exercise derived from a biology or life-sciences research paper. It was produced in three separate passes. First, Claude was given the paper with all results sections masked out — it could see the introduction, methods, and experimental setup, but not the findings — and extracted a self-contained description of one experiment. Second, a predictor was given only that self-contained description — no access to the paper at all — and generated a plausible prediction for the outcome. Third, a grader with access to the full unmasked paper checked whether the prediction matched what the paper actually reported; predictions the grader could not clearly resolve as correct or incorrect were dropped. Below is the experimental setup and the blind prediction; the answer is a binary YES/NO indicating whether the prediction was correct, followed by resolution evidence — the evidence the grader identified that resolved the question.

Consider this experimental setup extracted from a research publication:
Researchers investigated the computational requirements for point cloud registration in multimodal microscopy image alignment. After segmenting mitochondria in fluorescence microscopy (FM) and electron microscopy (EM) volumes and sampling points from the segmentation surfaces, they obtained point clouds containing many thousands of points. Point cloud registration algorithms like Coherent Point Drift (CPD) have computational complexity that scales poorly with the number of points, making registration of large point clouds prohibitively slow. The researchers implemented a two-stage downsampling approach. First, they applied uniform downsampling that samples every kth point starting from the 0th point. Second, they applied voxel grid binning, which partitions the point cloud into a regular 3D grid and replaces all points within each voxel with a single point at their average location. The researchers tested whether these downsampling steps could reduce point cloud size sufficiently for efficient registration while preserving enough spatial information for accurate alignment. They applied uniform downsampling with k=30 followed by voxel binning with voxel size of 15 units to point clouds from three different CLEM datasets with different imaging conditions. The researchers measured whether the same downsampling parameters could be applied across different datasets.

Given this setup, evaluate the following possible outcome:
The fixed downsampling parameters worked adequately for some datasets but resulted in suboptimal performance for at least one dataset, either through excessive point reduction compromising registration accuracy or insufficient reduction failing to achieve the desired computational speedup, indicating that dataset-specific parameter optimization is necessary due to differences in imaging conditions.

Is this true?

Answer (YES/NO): NO